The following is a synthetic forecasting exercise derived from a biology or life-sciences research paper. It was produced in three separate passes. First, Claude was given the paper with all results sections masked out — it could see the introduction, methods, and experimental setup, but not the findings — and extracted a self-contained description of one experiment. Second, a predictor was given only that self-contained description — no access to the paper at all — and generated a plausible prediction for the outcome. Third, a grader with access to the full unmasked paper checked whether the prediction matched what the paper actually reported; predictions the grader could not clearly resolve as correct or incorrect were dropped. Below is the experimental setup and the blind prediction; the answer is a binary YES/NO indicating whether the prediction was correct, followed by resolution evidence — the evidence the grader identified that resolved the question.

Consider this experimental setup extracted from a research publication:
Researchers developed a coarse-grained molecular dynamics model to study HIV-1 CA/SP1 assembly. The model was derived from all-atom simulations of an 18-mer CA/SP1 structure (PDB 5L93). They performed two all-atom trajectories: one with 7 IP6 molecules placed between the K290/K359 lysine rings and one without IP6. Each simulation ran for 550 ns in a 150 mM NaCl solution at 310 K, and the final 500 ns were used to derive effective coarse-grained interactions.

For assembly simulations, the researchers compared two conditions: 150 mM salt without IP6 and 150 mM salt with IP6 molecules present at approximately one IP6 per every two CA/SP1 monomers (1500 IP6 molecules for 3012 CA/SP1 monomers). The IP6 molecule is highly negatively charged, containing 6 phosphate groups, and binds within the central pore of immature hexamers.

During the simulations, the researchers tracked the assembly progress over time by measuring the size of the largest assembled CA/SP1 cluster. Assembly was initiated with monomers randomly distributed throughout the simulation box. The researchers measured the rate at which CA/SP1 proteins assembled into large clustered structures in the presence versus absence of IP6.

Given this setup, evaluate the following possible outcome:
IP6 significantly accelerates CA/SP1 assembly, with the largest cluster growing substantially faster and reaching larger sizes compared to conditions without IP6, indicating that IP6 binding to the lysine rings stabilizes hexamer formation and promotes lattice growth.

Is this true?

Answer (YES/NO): YES